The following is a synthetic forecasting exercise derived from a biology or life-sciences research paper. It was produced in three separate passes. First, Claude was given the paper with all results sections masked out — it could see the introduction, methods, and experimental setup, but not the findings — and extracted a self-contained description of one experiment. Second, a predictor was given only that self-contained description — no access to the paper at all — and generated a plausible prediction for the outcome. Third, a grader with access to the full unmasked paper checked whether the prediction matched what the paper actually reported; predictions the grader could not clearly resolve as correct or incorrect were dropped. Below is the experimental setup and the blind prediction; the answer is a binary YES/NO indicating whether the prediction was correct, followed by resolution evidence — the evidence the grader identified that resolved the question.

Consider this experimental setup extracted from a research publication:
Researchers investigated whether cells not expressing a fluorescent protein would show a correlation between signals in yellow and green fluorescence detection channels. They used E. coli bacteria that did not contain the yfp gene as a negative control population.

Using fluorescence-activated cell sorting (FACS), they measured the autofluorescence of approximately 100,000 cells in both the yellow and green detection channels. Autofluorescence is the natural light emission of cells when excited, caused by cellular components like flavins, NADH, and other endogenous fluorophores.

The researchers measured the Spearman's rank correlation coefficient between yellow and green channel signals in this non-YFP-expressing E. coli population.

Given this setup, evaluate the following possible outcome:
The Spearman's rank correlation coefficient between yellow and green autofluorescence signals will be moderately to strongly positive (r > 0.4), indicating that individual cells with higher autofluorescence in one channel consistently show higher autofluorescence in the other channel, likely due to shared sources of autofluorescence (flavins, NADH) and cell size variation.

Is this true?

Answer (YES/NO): NO